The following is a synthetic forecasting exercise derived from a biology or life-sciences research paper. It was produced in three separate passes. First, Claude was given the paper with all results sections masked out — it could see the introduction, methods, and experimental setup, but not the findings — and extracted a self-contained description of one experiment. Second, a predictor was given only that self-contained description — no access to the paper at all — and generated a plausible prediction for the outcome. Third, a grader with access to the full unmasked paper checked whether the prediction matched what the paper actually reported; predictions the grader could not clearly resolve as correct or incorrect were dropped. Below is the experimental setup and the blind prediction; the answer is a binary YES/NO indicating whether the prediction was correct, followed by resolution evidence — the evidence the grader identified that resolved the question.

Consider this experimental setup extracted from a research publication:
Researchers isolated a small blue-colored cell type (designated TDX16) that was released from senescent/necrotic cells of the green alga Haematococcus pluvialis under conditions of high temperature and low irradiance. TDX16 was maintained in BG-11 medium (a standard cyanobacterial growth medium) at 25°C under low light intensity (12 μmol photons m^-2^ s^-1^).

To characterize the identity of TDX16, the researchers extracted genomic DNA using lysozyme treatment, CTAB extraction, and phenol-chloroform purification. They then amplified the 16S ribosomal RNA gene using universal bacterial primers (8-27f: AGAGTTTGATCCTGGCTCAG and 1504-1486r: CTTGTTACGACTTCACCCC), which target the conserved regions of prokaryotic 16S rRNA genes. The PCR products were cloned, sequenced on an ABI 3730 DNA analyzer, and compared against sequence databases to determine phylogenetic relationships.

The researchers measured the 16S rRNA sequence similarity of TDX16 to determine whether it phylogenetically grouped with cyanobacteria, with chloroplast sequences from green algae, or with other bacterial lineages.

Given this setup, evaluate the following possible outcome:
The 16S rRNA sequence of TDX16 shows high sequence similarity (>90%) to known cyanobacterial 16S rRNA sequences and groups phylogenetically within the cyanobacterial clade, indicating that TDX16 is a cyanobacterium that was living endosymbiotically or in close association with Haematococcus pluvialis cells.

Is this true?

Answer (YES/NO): YES